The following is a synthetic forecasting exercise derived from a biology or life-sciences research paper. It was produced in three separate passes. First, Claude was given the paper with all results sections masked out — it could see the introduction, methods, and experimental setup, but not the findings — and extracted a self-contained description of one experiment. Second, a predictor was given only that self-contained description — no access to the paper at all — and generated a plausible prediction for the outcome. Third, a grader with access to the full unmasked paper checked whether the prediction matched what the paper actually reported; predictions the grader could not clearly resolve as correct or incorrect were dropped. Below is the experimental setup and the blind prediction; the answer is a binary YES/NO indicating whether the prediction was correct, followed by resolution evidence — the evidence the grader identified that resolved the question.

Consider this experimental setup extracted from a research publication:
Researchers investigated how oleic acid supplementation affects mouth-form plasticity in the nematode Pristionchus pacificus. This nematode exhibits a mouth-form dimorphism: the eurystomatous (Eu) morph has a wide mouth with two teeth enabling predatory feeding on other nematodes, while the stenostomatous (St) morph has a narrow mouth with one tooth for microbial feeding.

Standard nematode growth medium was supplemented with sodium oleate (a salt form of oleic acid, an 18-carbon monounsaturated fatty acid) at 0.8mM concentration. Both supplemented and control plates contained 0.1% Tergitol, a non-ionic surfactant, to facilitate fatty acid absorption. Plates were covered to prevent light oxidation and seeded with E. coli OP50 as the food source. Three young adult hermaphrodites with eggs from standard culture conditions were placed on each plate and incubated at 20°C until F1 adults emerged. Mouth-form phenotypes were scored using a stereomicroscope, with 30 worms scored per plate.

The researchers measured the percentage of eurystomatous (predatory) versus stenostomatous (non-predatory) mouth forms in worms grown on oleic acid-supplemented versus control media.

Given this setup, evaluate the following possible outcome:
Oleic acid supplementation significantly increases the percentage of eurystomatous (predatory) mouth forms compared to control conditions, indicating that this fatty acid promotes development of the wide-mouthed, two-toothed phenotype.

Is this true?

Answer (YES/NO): NO